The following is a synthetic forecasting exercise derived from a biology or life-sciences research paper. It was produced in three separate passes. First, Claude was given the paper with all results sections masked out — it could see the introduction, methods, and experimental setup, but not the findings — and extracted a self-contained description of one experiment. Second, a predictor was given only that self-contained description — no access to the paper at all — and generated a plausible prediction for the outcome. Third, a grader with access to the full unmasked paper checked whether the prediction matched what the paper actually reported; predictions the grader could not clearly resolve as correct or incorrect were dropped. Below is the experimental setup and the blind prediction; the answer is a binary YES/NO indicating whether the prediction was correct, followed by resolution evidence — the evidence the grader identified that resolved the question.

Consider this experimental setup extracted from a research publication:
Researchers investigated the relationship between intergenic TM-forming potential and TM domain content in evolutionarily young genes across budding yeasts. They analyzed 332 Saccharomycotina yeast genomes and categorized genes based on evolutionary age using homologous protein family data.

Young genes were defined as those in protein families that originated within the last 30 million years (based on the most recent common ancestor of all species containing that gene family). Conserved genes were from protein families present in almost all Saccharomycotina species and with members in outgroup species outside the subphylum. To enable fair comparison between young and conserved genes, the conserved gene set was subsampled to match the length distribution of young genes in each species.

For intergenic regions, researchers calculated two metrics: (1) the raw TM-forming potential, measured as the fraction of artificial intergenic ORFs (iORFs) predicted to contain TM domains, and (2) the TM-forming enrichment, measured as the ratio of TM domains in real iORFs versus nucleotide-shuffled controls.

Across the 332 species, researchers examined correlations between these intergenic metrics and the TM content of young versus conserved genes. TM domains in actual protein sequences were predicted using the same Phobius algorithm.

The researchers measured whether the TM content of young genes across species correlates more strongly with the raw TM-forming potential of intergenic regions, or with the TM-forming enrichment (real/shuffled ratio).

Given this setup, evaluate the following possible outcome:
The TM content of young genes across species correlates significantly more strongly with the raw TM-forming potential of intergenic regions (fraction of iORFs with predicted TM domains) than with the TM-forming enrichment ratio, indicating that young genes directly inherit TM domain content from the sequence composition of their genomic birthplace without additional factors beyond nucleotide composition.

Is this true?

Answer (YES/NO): NO